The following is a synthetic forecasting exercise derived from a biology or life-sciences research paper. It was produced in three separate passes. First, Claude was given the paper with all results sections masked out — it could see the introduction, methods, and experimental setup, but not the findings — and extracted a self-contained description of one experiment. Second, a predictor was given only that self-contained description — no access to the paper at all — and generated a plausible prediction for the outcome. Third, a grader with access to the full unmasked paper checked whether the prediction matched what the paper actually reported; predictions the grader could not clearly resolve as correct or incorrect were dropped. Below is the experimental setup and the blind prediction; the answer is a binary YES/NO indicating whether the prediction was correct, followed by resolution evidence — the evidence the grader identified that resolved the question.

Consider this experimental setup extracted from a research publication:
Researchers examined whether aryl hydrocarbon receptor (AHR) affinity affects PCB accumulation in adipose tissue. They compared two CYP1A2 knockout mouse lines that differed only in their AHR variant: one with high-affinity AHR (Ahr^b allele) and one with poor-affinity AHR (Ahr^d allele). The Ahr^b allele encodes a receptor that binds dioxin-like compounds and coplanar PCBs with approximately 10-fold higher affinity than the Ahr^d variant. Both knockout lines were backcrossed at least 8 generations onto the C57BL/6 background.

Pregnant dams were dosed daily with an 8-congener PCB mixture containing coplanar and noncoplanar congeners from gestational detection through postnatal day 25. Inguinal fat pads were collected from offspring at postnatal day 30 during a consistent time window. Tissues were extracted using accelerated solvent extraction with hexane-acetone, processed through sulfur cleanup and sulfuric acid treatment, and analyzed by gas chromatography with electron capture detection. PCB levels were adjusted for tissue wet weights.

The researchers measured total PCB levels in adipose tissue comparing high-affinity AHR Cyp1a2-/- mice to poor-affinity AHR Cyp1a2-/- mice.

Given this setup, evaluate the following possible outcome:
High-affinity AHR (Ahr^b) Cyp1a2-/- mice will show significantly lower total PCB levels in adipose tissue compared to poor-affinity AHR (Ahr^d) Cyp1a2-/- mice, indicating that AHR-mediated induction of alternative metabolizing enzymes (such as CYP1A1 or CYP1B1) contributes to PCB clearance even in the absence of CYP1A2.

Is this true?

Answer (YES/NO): YES